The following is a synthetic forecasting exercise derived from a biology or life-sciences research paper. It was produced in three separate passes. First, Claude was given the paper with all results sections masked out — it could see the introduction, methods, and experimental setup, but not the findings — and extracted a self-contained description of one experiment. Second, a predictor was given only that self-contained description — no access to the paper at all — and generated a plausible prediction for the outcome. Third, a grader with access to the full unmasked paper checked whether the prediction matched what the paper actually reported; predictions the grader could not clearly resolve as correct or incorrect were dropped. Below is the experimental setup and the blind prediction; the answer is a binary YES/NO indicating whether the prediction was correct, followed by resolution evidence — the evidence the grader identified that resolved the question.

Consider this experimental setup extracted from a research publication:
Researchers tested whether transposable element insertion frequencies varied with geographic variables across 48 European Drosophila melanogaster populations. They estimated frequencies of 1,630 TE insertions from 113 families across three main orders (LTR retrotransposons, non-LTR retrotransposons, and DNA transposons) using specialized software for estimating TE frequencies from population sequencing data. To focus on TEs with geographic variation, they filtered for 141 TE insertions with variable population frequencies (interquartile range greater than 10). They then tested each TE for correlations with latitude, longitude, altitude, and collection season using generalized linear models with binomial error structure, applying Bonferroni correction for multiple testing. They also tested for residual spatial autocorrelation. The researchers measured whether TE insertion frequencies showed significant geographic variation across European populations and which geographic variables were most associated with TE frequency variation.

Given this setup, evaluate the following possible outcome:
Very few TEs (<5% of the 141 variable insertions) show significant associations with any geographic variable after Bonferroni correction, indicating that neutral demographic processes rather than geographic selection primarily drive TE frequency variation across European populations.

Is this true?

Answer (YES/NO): NO